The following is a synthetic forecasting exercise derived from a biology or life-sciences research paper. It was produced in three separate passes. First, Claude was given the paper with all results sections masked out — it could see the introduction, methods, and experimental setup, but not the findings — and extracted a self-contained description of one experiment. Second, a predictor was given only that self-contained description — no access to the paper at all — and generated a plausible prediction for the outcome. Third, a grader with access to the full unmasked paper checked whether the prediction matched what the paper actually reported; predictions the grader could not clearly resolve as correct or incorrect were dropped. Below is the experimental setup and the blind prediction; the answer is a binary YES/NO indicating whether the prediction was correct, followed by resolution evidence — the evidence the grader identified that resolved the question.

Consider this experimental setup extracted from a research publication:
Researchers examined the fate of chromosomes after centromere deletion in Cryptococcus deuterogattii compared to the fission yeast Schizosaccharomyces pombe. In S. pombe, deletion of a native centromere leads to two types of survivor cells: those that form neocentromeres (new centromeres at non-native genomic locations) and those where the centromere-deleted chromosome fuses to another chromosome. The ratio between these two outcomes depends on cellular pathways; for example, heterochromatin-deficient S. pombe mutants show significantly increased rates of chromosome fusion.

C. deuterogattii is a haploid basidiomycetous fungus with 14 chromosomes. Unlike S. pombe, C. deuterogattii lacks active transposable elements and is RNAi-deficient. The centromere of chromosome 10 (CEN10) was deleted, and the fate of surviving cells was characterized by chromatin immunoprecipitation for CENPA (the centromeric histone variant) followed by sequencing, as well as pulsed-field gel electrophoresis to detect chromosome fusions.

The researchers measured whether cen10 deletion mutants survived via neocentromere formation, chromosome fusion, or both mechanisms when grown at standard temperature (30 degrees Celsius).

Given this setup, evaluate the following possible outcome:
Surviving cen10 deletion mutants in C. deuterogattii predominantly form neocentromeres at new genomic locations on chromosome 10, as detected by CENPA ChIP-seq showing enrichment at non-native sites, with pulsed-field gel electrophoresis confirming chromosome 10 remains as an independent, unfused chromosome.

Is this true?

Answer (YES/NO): YES